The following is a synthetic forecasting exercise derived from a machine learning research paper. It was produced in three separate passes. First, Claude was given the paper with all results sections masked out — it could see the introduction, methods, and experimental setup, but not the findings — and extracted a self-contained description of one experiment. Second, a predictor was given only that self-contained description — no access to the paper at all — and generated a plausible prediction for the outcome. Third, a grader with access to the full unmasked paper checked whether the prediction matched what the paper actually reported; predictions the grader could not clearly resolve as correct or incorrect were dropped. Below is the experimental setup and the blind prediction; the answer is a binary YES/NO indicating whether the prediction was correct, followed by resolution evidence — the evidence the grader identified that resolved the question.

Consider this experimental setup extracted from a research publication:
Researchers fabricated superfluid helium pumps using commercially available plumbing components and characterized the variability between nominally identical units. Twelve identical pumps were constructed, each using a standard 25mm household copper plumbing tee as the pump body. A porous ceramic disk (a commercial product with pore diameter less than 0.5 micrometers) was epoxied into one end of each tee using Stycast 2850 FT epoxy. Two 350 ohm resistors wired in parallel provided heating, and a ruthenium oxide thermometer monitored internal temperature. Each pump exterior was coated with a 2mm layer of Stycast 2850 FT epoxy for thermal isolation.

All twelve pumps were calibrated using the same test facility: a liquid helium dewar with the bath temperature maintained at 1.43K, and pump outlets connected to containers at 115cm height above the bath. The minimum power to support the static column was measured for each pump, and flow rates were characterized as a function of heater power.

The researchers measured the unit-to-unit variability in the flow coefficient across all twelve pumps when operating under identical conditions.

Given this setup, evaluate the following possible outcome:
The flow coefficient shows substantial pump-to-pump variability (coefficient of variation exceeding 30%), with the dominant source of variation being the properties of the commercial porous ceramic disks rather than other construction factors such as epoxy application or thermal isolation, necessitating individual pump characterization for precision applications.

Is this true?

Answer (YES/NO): NO